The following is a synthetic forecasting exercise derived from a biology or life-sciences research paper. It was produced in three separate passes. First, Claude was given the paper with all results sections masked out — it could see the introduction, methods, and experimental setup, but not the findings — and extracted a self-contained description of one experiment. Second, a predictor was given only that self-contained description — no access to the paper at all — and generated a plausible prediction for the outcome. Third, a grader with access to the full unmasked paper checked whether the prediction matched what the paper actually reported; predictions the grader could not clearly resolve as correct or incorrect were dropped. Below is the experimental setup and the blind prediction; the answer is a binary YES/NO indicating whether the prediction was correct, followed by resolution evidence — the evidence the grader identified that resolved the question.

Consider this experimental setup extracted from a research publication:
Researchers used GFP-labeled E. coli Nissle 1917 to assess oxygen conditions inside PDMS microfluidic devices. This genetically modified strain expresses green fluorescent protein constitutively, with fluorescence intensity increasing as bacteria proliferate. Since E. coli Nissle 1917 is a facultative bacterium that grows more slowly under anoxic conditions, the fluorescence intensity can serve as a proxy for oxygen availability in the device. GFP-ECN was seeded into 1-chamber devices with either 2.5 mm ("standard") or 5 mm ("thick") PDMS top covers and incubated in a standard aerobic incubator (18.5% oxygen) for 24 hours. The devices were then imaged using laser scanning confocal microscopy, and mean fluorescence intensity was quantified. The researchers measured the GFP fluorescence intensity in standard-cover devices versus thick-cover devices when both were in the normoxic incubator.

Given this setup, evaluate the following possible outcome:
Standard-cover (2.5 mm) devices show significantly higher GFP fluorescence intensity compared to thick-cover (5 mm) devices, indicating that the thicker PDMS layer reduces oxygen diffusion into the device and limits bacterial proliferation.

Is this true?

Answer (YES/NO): YES